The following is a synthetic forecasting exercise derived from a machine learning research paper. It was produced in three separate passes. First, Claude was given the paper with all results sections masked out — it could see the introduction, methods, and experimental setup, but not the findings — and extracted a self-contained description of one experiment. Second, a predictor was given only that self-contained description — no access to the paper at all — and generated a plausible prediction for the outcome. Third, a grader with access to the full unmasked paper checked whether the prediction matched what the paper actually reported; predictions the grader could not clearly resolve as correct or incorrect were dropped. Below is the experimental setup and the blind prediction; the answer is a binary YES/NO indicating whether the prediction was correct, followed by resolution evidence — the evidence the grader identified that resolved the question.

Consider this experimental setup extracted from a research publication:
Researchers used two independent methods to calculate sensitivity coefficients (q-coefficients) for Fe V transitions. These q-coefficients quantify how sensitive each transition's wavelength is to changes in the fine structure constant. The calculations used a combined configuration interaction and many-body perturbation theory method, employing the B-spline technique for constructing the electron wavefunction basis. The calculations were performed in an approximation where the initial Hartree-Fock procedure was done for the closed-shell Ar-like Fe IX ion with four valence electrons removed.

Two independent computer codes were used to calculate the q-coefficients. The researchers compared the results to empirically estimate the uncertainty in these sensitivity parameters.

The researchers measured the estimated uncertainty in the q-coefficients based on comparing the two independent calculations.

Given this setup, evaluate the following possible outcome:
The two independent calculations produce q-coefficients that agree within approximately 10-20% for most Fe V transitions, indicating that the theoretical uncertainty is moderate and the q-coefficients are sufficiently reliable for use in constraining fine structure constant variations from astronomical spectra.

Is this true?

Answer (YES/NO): NO